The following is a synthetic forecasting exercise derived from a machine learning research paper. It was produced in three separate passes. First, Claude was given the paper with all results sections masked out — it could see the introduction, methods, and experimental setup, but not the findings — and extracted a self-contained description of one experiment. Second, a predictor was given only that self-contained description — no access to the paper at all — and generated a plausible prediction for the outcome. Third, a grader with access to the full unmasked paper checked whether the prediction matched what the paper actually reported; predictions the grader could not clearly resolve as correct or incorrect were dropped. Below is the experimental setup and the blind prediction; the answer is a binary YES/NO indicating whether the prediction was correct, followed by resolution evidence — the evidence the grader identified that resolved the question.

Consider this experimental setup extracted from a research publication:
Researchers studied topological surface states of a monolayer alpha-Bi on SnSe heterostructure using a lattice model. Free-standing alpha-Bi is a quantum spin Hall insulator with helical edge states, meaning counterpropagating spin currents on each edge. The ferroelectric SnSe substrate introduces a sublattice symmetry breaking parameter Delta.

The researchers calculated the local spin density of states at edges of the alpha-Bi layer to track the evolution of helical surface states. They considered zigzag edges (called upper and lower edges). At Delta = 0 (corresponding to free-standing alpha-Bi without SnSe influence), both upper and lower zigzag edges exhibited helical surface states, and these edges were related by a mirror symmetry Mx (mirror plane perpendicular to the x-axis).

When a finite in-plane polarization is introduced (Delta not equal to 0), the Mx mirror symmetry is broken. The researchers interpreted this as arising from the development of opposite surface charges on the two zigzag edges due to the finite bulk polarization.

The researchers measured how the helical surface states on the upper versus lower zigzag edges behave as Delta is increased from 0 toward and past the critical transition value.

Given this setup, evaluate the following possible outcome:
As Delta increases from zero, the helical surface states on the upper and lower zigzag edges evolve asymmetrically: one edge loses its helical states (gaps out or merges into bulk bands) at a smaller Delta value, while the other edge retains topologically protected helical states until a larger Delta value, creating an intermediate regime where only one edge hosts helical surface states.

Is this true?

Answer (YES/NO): YES